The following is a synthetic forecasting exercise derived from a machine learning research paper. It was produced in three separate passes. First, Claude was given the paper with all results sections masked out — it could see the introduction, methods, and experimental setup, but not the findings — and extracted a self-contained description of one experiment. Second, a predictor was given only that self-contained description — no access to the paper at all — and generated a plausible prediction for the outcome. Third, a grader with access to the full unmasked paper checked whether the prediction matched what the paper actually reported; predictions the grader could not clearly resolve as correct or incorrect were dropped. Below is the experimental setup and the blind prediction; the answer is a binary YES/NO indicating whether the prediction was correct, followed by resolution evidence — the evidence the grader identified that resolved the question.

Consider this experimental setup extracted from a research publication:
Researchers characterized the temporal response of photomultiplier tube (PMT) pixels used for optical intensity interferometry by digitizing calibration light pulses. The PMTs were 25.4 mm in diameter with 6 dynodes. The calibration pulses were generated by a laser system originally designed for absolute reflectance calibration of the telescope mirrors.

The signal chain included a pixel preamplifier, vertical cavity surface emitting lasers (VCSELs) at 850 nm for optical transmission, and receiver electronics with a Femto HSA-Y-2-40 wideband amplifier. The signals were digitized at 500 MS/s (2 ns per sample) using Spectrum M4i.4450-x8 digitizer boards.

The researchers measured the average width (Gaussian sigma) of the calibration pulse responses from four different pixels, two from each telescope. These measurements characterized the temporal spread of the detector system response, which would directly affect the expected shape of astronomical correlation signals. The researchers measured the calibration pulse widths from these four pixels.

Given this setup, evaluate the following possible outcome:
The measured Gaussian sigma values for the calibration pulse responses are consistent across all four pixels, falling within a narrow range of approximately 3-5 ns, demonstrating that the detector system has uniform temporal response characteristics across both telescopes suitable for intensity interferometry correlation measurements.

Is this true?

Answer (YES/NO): NO